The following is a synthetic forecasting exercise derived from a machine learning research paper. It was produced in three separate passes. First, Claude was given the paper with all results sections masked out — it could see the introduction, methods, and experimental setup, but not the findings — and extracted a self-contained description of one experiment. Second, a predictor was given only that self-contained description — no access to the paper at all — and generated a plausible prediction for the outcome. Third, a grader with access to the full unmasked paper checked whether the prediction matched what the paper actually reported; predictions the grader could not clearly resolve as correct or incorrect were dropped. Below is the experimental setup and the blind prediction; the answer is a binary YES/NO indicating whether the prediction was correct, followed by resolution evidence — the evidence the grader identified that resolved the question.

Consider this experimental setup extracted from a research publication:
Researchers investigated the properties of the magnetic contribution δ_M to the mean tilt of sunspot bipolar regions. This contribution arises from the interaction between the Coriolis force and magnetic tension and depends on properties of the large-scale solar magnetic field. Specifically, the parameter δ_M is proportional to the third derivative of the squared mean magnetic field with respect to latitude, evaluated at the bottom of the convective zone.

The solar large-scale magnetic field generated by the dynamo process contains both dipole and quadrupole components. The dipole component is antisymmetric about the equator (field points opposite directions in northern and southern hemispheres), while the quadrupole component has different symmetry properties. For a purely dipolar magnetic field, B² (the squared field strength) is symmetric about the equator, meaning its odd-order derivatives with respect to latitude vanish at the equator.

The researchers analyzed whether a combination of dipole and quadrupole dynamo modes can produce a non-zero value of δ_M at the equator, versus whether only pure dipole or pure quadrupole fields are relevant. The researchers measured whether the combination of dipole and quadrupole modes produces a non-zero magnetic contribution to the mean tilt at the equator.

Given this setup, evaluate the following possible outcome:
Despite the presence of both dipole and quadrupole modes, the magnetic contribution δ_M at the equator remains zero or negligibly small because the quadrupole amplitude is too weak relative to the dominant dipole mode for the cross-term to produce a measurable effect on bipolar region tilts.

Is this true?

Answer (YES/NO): NO